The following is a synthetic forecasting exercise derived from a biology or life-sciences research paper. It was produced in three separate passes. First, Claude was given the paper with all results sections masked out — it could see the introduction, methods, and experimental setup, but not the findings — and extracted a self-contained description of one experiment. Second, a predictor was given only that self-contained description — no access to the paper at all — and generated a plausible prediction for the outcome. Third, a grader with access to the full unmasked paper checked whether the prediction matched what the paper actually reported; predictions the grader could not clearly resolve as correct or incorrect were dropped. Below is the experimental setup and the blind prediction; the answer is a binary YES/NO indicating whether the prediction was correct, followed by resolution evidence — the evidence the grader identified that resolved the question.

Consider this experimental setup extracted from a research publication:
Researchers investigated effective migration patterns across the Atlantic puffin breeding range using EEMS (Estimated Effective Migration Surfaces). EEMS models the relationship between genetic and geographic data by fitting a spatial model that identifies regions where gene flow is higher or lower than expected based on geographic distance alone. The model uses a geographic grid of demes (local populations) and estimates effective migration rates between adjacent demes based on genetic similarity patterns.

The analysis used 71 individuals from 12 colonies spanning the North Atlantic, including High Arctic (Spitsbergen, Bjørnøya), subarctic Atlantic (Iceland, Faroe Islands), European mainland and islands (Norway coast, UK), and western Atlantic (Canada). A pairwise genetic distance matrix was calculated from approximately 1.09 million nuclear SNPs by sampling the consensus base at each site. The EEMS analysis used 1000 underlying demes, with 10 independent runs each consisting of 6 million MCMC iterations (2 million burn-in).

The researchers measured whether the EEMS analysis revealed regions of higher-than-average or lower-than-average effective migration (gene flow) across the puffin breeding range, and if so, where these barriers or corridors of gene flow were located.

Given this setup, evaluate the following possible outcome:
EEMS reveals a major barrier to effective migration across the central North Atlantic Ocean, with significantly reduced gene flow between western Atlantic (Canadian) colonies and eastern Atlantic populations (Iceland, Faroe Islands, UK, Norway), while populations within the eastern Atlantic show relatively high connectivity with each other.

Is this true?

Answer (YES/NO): NO